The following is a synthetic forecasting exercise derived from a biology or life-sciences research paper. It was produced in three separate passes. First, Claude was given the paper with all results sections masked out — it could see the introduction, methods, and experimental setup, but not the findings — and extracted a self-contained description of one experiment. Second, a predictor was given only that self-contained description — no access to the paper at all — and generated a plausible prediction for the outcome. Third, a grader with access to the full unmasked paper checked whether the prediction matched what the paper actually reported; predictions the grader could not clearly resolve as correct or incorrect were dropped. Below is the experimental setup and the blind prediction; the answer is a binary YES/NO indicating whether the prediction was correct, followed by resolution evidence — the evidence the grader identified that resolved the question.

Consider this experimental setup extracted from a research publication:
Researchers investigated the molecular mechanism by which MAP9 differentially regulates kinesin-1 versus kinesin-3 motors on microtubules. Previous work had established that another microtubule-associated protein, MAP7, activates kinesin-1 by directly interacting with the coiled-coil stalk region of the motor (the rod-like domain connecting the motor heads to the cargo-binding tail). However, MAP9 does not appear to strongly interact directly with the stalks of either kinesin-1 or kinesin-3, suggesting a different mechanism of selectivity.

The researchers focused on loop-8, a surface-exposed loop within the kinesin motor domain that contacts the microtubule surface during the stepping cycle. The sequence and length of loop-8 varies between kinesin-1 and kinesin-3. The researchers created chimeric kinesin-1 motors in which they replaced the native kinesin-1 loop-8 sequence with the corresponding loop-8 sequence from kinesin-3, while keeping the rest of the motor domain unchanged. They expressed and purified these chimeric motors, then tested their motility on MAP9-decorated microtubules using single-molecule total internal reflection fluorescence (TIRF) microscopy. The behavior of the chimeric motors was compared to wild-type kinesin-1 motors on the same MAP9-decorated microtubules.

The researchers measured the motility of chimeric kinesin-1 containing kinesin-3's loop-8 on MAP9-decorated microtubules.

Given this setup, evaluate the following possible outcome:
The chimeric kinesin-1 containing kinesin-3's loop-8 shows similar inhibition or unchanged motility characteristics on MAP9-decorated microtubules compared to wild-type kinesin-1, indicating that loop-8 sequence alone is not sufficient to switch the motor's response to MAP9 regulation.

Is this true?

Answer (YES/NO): NO